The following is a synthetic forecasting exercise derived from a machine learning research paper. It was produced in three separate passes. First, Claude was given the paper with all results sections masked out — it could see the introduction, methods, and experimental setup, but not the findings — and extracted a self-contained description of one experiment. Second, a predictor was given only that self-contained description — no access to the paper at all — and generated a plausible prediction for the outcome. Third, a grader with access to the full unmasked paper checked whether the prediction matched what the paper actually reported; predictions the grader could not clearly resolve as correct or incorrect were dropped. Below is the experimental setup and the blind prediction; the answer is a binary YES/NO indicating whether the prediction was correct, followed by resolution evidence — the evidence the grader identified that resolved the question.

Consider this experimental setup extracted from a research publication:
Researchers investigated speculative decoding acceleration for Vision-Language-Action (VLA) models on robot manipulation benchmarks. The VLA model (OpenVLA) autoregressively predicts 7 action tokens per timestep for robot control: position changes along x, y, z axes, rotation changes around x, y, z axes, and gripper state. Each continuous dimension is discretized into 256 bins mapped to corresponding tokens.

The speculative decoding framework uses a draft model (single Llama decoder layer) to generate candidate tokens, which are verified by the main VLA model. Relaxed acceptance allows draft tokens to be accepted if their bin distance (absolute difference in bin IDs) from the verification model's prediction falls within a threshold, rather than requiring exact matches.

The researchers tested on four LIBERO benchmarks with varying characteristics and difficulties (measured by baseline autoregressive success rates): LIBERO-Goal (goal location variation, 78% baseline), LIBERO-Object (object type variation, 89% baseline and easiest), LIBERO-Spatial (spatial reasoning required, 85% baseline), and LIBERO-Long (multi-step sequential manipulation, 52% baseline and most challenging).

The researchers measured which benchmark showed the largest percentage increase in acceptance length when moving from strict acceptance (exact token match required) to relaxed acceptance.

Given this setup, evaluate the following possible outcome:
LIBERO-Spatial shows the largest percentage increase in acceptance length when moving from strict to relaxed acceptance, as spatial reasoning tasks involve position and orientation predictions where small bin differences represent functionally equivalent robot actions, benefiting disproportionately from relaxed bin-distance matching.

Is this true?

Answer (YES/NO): NO